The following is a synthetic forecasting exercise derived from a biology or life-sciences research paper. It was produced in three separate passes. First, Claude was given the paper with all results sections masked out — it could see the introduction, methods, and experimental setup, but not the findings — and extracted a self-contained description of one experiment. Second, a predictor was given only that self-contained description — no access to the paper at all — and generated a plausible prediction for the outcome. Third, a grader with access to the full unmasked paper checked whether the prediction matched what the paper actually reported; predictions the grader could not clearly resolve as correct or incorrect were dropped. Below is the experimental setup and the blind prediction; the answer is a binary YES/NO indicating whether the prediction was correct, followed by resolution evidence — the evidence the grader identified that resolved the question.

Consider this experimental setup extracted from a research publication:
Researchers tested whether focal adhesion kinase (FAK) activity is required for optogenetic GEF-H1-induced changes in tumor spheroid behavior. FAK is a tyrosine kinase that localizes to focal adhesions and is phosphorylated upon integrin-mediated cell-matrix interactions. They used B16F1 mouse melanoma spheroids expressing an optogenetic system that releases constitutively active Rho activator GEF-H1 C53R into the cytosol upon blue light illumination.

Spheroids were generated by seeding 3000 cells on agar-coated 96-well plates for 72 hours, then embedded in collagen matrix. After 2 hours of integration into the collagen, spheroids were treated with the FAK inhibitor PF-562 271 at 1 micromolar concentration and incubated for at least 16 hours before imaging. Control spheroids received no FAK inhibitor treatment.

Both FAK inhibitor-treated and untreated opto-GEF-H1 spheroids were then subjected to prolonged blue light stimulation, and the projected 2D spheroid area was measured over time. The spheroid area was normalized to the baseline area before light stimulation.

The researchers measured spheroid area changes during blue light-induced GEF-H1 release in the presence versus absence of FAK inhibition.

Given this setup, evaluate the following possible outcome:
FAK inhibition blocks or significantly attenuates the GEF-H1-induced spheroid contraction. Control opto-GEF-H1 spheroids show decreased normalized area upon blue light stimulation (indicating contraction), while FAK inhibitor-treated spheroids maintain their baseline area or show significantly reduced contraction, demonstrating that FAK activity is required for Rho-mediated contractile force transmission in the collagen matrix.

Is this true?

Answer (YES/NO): NO